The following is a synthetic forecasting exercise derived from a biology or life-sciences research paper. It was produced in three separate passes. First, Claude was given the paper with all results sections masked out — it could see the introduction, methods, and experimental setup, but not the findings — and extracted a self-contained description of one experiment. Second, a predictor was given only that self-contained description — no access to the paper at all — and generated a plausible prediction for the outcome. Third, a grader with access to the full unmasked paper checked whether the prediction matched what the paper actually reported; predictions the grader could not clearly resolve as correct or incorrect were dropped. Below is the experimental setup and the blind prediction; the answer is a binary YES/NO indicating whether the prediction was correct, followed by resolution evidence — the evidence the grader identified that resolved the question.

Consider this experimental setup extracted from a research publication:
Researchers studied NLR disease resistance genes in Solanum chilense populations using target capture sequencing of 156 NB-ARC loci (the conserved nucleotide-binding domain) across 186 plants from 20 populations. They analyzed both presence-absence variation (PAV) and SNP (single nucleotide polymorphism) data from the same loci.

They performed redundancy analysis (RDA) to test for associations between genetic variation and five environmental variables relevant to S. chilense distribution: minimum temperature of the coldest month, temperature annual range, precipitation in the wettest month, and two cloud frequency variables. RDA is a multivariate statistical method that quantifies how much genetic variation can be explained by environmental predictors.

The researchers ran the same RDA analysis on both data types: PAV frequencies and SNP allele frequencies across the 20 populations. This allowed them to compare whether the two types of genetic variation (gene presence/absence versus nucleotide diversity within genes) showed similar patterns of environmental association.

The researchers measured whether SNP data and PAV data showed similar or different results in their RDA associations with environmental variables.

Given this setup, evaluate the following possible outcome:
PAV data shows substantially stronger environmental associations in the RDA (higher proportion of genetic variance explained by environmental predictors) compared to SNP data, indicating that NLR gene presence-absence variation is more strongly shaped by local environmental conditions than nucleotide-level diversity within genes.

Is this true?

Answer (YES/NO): NO